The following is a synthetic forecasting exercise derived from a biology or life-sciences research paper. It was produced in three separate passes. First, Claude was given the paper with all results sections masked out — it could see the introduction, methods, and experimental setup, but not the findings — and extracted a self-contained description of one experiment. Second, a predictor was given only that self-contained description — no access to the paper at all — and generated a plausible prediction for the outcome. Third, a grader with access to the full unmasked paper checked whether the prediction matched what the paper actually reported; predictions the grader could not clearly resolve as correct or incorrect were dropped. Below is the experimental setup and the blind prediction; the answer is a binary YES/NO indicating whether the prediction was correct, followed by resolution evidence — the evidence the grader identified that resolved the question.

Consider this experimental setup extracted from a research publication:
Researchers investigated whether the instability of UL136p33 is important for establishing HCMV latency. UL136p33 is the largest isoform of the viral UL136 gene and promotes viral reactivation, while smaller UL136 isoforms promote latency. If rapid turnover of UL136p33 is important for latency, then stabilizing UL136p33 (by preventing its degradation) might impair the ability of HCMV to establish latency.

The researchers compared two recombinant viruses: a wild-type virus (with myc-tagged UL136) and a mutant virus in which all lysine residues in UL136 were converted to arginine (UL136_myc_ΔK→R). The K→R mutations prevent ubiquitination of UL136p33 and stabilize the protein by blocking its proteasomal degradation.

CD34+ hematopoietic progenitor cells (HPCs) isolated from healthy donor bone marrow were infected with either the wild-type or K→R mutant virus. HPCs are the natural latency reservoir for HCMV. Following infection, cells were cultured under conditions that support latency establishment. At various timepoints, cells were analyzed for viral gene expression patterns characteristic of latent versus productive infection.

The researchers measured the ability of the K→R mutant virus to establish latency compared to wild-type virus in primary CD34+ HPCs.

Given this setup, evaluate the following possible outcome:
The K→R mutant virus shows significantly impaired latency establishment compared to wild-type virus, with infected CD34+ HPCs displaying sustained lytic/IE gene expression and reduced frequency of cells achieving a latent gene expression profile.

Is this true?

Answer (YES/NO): YES